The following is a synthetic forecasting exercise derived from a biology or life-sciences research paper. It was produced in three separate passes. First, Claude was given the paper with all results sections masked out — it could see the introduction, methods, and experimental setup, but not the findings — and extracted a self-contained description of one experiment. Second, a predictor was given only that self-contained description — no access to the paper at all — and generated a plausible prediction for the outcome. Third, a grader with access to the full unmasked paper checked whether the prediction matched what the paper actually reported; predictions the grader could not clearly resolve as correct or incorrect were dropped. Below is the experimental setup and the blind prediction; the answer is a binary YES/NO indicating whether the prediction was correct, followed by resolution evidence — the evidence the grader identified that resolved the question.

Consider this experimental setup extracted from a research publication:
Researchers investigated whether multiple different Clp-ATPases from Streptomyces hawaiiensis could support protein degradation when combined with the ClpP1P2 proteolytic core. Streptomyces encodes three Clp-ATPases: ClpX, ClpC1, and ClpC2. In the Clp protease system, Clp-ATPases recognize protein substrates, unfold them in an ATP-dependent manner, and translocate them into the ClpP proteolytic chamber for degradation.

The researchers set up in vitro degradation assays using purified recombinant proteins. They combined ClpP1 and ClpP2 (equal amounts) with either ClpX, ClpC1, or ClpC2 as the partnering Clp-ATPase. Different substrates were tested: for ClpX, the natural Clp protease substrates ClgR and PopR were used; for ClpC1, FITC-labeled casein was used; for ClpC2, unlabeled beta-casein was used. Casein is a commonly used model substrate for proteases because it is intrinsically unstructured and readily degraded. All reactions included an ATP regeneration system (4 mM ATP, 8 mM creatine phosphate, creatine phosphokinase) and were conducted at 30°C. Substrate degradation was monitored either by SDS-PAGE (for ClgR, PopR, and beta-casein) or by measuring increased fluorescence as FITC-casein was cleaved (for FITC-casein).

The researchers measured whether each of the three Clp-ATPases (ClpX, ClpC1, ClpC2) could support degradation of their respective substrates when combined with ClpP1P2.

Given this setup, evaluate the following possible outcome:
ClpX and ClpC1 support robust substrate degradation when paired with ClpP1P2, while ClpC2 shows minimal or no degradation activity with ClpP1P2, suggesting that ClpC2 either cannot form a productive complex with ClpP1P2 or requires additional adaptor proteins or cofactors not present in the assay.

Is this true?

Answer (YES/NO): NO